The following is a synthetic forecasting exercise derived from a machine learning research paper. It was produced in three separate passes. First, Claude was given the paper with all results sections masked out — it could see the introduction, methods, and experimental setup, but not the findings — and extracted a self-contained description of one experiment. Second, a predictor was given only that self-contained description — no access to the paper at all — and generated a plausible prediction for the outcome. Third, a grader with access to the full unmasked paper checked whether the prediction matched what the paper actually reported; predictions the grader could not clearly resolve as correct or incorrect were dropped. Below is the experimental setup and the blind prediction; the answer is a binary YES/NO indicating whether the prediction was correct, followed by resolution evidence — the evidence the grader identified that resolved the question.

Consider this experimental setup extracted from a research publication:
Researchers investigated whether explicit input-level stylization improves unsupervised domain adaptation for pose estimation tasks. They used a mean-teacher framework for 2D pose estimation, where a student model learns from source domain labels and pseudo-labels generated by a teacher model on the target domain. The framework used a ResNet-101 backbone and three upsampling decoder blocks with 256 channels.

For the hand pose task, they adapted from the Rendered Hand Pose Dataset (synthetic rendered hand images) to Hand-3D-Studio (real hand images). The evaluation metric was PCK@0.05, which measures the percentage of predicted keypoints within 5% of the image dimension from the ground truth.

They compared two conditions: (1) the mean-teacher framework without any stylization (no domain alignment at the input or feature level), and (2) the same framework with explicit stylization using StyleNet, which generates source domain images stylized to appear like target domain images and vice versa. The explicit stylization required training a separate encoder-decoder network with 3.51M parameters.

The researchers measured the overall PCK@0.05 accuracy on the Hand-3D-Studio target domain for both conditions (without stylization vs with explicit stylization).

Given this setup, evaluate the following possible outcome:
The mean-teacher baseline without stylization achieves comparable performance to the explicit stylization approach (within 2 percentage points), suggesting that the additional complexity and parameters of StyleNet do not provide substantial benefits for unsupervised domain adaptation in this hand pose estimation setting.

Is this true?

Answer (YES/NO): YES